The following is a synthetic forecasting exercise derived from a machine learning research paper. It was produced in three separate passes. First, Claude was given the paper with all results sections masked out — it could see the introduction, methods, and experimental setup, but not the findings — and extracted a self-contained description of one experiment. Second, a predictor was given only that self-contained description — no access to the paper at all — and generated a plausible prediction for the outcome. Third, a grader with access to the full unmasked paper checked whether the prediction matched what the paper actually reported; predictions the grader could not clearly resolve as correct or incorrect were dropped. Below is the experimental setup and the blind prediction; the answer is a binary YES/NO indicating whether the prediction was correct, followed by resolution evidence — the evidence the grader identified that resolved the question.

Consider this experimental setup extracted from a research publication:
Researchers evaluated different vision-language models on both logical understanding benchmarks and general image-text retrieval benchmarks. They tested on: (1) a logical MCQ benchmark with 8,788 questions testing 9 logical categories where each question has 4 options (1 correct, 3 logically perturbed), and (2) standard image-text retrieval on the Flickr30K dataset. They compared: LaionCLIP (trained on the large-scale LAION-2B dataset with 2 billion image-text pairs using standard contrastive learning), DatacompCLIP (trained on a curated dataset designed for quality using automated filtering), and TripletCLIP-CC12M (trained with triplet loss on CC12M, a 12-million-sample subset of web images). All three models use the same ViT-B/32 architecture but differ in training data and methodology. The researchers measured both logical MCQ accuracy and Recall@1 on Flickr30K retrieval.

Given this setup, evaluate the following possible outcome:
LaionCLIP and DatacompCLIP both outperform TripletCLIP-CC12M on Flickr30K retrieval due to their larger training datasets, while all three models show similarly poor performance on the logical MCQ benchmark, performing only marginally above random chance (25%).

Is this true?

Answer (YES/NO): NO